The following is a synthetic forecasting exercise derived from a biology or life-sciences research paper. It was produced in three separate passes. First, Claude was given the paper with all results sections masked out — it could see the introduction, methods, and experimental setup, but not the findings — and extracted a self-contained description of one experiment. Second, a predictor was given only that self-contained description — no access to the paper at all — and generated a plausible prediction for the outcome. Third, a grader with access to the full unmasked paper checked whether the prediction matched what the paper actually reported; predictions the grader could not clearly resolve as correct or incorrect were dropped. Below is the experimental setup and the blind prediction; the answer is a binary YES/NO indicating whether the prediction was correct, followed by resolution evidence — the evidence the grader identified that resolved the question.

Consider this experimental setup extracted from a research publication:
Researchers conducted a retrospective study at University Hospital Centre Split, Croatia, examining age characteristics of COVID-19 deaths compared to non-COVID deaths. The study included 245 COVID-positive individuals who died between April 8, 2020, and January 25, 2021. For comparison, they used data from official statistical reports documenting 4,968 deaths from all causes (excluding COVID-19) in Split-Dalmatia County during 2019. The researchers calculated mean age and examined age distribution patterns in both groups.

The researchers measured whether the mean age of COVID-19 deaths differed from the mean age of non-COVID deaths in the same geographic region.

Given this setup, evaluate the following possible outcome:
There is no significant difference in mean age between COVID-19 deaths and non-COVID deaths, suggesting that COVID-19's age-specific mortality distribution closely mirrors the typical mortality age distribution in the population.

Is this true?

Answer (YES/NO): YES